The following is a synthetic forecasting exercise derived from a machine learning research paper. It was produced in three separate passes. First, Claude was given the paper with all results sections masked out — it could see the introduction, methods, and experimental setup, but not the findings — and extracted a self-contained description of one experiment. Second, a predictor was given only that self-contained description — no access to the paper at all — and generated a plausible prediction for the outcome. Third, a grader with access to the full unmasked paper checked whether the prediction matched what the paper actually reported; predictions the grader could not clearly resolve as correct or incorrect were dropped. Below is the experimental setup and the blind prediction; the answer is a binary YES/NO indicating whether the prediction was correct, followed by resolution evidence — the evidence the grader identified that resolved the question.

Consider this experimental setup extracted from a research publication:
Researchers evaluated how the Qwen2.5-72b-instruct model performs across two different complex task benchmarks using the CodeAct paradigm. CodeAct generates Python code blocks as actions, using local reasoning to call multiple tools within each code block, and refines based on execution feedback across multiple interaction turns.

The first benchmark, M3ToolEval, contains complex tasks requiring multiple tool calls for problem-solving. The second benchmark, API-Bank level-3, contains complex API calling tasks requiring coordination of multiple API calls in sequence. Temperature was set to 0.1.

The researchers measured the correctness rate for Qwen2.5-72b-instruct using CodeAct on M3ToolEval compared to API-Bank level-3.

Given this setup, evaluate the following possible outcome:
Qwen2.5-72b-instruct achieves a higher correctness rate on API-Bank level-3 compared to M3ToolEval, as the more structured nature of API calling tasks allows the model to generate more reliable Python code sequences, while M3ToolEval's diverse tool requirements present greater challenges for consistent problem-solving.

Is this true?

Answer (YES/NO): NO